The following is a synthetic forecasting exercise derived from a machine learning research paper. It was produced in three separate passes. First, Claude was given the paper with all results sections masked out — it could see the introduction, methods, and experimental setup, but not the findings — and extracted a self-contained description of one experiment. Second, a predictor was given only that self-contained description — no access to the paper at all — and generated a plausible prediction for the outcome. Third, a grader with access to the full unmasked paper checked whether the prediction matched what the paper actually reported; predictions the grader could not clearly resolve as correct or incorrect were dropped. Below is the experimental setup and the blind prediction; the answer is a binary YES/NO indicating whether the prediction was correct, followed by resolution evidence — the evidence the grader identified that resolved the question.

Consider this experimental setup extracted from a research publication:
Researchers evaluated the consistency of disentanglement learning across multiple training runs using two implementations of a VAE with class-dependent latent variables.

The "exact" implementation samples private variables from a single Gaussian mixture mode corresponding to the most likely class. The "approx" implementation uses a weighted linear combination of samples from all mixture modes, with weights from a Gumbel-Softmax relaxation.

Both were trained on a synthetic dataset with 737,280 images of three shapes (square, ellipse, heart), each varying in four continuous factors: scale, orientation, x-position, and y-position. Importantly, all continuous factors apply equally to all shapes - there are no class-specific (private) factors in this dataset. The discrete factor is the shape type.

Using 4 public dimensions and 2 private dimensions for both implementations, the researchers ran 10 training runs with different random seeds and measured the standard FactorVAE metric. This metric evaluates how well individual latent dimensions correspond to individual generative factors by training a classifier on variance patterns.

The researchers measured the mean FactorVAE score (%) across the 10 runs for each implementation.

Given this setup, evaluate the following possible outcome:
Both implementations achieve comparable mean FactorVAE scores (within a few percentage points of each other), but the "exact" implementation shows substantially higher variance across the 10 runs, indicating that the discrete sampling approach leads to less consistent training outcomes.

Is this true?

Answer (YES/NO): NO